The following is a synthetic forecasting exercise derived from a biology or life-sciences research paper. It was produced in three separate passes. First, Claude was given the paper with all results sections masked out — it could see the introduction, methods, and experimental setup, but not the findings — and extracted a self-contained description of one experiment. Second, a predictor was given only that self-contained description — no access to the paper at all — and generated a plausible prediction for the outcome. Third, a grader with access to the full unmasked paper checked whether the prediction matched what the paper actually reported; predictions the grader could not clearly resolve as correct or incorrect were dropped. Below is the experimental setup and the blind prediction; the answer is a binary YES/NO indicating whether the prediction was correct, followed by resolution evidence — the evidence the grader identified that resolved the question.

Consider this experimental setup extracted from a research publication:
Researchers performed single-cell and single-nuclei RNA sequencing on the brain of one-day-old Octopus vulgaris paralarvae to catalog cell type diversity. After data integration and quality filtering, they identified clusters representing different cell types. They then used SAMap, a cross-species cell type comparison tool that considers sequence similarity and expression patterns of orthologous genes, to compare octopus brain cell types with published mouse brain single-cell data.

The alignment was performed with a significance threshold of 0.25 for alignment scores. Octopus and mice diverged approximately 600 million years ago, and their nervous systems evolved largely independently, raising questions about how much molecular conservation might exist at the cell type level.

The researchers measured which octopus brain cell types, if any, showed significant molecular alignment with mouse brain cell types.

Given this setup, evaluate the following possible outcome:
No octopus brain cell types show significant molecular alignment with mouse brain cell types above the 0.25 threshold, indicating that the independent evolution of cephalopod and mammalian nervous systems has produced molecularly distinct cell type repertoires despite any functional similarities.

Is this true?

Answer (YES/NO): NO